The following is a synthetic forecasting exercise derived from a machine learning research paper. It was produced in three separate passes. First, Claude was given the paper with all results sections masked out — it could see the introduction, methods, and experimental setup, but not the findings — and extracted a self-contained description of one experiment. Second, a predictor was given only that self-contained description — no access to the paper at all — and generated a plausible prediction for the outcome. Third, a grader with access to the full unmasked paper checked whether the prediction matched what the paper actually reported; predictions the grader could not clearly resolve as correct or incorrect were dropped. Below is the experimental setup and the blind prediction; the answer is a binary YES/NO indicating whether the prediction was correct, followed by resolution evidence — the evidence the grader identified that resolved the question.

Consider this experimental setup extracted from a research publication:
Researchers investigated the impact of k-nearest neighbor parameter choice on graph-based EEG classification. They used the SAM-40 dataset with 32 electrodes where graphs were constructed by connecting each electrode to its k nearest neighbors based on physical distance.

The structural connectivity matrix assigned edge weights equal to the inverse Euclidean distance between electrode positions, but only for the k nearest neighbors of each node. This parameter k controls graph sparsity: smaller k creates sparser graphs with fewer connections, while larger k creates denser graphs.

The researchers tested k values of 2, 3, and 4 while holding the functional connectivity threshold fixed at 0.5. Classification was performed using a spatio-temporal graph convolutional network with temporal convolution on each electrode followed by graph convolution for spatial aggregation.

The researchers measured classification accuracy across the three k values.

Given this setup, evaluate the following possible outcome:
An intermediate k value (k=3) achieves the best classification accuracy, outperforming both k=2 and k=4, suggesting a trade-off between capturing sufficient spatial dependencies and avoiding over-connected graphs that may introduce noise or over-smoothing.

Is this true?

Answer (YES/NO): NO